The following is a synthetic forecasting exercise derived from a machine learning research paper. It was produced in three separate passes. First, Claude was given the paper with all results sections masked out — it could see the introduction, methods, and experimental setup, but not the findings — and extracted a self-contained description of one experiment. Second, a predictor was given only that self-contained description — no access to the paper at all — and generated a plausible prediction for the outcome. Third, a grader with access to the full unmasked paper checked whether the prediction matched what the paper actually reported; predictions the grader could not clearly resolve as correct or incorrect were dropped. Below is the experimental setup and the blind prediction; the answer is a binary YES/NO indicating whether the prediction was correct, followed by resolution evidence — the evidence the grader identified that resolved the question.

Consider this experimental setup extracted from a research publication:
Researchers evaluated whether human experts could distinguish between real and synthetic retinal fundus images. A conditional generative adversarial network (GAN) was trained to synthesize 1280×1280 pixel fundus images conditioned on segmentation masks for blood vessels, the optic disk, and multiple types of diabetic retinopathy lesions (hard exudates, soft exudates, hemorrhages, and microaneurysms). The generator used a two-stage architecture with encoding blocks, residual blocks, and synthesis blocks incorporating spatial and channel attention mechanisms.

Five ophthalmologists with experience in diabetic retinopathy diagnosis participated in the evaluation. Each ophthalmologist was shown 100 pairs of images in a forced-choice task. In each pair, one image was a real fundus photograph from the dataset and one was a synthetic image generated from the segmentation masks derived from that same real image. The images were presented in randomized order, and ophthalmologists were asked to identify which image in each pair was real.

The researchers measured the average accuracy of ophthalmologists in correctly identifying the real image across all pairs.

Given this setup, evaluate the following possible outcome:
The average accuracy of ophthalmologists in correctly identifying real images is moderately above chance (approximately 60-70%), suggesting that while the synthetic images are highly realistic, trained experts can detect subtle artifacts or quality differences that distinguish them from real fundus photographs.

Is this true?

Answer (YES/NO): YES